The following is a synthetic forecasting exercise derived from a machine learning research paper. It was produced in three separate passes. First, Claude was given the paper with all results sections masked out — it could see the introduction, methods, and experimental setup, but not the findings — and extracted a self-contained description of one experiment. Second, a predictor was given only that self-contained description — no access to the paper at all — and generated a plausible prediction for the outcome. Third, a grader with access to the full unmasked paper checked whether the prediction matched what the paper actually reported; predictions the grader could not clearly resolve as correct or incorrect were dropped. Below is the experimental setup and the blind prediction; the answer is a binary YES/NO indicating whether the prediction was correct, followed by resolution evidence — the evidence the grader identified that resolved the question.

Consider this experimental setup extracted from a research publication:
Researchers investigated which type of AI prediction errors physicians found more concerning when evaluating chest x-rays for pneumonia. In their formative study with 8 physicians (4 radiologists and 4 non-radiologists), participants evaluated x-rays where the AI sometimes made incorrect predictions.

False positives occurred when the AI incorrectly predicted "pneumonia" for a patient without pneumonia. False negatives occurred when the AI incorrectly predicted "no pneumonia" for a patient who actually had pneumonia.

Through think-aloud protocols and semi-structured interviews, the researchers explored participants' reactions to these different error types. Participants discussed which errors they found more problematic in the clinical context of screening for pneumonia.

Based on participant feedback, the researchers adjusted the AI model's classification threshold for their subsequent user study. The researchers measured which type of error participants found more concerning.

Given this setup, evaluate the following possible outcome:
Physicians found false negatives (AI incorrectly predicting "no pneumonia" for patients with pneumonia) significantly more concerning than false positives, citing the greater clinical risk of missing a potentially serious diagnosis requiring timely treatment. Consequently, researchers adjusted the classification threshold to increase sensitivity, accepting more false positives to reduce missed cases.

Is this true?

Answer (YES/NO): NO